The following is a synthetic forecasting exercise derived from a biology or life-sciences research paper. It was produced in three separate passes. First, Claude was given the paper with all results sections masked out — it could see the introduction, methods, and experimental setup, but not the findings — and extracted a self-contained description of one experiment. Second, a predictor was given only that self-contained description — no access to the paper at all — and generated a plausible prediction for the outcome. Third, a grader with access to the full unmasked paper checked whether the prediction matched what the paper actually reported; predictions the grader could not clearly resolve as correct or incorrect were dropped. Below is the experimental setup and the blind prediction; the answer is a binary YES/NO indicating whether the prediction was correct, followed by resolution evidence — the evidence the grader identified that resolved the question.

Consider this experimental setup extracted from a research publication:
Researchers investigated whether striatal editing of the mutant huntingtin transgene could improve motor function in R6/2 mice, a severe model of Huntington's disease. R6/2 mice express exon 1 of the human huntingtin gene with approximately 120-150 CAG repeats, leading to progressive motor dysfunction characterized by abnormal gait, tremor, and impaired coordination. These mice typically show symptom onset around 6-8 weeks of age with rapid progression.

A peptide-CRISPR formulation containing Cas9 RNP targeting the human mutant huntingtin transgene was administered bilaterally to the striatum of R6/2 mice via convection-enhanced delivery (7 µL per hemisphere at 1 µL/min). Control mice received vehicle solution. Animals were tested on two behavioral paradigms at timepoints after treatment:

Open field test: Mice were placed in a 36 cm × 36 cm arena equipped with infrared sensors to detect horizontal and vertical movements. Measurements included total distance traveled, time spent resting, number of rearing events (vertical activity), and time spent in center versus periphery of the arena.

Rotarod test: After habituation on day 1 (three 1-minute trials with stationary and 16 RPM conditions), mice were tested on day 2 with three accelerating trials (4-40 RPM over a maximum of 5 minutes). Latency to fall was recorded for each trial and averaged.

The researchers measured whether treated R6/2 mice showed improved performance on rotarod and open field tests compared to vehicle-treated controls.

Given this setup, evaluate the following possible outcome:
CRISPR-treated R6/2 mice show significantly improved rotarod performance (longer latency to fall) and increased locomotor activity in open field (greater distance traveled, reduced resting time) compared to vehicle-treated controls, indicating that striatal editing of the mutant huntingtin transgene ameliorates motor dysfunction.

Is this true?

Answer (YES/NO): NO